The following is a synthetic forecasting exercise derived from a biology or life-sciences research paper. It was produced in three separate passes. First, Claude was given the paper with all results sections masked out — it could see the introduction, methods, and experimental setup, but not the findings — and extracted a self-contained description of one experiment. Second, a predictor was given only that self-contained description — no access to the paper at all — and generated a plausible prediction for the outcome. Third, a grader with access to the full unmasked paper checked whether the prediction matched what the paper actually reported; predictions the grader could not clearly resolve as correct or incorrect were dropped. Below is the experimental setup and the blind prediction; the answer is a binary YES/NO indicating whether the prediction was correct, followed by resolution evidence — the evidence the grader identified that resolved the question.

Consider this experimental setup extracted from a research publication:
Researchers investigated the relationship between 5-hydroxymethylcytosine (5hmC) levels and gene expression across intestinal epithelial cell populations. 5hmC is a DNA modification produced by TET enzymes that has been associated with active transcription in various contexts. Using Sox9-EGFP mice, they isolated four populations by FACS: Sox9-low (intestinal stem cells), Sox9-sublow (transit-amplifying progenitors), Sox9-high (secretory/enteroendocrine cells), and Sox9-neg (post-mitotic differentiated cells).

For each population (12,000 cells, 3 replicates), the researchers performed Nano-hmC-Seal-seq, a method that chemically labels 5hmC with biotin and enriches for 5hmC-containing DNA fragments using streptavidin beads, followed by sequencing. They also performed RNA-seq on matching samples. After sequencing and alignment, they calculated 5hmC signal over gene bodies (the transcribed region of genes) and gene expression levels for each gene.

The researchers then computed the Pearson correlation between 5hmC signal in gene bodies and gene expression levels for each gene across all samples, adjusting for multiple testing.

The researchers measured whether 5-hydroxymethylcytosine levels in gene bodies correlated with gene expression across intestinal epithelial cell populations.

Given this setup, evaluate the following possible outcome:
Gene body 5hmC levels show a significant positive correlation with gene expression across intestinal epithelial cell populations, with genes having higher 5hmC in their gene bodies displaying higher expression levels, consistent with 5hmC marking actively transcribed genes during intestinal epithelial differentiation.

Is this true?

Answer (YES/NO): YES